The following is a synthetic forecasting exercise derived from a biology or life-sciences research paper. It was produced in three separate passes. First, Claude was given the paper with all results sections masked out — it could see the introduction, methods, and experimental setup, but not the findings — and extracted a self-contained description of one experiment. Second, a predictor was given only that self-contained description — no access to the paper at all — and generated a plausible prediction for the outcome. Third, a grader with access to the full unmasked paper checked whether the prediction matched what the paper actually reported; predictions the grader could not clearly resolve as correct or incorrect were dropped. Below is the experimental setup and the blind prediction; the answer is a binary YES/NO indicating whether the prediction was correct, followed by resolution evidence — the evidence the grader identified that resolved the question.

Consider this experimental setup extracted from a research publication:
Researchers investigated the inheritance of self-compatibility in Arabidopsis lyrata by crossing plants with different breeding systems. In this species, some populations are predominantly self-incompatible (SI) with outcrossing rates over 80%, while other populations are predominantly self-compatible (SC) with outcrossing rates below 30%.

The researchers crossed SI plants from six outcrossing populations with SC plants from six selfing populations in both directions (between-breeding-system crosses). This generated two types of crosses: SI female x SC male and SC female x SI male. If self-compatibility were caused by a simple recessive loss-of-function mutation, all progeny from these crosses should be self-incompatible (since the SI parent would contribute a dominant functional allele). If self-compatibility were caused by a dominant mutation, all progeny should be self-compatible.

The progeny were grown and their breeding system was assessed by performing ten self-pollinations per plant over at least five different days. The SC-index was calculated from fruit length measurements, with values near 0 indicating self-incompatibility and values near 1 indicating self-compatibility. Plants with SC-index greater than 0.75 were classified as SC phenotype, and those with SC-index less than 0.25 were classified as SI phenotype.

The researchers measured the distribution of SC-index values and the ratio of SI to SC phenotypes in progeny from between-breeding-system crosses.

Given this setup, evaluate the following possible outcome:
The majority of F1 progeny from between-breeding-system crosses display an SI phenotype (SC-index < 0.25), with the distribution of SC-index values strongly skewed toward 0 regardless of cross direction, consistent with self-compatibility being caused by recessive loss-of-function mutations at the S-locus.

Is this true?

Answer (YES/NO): NO